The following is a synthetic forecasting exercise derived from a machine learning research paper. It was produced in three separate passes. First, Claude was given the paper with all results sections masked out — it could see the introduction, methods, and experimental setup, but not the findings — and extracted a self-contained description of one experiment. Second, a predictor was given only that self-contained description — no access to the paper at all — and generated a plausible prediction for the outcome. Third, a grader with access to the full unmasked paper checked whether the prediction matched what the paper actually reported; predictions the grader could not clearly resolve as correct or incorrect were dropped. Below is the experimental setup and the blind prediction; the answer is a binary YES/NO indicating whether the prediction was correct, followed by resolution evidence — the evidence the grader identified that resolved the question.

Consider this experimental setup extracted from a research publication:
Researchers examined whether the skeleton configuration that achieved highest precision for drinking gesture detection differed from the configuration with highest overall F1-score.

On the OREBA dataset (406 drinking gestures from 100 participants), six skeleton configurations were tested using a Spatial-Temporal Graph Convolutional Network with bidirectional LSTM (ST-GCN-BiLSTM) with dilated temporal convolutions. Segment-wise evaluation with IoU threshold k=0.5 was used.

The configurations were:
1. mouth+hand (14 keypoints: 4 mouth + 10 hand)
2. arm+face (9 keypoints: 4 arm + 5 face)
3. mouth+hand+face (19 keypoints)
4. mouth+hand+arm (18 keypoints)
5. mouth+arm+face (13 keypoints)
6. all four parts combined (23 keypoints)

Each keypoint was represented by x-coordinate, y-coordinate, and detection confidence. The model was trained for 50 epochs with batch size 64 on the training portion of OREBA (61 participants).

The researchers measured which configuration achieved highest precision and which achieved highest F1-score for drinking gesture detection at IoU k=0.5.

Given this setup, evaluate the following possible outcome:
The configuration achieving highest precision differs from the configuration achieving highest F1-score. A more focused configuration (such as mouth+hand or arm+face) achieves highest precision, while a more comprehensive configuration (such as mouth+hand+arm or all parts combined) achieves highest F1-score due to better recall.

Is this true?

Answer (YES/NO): NO